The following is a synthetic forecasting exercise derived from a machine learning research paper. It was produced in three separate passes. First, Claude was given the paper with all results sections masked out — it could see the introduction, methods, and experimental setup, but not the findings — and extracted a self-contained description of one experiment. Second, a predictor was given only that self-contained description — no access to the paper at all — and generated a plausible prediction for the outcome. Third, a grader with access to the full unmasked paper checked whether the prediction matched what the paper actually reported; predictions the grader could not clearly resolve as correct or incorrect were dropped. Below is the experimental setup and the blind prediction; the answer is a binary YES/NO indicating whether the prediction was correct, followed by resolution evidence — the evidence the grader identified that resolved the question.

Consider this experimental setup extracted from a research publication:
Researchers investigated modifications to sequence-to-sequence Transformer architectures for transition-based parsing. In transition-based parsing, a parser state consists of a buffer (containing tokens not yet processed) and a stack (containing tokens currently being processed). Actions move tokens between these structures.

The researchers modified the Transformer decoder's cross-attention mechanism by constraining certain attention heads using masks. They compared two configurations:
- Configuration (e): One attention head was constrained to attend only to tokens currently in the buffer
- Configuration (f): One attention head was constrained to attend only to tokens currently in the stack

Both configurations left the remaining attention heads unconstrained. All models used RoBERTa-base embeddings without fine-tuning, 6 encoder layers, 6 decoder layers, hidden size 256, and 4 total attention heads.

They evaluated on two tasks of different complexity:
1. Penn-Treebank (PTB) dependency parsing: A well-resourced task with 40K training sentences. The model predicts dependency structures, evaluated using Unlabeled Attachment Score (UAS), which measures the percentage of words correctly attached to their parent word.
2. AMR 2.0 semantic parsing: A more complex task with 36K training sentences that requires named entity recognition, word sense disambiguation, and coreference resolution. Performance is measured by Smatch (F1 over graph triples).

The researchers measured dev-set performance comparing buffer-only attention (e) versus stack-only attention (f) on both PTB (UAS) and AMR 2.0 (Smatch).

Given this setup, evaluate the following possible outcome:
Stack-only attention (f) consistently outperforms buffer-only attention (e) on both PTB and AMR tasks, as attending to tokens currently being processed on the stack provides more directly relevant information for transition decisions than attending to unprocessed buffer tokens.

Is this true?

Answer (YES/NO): NO